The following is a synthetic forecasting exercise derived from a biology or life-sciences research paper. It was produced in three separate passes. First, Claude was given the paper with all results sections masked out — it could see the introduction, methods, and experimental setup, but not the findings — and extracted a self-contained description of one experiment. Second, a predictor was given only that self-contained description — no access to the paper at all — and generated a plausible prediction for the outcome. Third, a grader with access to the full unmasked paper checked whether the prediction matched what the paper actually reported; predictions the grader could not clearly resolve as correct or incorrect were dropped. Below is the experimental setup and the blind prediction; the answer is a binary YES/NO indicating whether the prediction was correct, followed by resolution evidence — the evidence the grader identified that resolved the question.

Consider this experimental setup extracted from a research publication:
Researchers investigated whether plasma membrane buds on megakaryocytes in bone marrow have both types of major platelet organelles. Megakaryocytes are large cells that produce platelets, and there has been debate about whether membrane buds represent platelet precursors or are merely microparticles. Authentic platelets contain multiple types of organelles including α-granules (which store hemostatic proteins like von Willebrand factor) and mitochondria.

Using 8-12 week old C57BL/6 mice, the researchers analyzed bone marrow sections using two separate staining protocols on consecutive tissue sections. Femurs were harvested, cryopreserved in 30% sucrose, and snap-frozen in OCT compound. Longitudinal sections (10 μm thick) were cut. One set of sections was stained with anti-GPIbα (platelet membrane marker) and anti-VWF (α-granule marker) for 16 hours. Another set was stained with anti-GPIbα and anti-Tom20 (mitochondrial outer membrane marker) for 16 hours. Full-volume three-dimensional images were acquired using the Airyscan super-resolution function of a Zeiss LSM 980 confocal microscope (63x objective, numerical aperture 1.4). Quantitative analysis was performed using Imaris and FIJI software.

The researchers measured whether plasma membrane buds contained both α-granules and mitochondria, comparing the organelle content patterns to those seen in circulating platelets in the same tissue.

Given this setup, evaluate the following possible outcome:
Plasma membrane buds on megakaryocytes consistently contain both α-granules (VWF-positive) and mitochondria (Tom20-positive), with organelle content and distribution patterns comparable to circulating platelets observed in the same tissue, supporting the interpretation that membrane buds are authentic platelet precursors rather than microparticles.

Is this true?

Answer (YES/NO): YES